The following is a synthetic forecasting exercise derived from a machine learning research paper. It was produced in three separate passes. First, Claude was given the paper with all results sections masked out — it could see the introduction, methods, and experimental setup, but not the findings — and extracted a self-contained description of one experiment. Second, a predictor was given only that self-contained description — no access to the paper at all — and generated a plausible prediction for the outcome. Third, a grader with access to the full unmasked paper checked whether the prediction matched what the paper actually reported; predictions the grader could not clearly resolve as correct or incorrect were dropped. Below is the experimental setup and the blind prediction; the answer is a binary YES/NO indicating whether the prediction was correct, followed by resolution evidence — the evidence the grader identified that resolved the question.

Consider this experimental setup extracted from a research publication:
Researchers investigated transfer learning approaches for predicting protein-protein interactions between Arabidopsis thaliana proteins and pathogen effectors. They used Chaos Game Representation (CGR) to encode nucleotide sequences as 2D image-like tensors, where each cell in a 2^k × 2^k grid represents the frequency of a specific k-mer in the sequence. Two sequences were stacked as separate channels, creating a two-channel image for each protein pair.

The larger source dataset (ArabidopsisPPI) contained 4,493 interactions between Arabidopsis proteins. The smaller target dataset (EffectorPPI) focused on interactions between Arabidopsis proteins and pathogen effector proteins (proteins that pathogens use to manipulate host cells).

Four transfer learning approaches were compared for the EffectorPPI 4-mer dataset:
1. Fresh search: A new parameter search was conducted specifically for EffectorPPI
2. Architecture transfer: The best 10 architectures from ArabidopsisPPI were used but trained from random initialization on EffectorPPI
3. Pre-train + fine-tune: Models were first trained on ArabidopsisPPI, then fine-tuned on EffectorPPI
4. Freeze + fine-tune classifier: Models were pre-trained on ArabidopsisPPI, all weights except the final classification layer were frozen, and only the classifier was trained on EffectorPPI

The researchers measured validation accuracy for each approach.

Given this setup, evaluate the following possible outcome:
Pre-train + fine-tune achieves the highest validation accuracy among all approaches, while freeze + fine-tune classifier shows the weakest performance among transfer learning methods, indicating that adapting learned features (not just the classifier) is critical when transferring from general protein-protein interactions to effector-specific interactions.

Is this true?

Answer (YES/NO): NO